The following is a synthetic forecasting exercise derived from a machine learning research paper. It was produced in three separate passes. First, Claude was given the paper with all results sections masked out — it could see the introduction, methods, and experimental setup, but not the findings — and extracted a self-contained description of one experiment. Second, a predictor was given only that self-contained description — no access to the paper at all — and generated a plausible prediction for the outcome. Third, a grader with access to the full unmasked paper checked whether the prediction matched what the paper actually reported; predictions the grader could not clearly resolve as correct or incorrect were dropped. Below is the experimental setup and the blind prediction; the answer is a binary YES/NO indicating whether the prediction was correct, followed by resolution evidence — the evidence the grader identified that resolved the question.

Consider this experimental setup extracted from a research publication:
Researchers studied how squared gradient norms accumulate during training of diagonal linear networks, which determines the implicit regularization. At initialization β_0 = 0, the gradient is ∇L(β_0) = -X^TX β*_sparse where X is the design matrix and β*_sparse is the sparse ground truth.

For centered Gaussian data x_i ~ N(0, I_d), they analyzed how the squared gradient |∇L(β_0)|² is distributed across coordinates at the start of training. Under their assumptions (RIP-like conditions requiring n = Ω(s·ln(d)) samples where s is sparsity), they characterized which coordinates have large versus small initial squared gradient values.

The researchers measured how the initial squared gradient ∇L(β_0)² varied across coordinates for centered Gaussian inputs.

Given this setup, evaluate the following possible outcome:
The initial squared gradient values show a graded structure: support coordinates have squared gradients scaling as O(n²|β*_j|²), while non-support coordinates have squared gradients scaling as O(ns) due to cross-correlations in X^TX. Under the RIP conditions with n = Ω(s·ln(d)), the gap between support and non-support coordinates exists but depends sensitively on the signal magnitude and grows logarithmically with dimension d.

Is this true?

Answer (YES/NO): NO